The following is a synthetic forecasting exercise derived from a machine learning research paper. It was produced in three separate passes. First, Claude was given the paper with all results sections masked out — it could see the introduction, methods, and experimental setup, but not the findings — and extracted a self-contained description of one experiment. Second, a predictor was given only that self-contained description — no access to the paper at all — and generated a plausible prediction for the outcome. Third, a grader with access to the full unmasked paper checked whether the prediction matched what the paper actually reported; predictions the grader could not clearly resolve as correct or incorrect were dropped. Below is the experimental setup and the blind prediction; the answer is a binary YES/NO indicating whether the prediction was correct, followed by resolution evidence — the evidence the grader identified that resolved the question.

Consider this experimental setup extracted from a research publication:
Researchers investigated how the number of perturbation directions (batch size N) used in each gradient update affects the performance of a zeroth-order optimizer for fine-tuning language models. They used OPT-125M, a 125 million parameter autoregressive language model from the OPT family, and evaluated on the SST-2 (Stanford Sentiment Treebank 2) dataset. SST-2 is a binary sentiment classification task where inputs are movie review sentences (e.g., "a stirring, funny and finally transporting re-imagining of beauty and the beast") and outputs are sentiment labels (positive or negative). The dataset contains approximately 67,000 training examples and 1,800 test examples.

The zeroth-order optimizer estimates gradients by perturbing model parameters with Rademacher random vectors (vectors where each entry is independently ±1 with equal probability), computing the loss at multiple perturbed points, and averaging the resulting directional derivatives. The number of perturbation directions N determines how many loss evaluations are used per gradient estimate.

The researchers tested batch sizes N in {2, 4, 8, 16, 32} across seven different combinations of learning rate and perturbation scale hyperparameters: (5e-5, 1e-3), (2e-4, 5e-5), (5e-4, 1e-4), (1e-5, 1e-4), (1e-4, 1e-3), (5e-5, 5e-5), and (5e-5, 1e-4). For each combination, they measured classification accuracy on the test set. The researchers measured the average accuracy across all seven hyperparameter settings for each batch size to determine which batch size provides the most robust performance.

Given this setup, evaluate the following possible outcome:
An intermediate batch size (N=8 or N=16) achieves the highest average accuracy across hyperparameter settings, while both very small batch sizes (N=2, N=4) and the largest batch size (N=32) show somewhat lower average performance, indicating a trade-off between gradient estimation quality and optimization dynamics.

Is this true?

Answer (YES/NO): YES